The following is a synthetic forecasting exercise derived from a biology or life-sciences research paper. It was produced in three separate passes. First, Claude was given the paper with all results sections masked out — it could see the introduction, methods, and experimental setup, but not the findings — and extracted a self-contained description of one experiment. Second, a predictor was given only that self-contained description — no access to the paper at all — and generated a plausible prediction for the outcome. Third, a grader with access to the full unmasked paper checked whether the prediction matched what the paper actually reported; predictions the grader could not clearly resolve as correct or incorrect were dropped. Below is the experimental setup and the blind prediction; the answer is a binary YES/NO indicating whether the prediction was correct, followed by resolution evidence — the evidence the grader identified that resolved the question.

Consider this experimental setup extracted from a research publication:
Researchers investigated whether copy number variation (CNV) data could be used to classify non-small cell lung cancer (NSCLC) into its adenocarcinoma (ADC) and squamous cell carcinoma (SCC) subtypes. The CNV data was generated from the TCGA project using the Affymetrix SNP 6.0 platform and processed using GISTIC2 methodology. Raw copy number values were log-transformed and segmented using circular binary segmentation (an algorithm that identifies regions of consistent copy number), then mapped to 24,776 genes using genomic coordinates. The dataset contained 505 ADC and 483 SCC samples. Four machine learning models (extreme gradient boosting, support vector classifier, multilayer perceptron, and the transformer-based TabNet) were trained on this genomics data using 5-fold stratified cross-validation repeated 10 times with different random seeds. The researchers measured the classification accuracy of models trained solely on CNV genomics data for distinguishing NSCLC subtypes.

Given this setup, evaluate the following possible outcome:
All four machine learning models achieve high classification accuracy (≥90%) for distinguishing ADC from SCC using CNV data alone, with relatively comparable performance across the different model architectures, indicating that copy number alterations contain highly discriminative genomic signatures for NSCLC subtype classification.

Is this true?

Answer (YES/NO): NO